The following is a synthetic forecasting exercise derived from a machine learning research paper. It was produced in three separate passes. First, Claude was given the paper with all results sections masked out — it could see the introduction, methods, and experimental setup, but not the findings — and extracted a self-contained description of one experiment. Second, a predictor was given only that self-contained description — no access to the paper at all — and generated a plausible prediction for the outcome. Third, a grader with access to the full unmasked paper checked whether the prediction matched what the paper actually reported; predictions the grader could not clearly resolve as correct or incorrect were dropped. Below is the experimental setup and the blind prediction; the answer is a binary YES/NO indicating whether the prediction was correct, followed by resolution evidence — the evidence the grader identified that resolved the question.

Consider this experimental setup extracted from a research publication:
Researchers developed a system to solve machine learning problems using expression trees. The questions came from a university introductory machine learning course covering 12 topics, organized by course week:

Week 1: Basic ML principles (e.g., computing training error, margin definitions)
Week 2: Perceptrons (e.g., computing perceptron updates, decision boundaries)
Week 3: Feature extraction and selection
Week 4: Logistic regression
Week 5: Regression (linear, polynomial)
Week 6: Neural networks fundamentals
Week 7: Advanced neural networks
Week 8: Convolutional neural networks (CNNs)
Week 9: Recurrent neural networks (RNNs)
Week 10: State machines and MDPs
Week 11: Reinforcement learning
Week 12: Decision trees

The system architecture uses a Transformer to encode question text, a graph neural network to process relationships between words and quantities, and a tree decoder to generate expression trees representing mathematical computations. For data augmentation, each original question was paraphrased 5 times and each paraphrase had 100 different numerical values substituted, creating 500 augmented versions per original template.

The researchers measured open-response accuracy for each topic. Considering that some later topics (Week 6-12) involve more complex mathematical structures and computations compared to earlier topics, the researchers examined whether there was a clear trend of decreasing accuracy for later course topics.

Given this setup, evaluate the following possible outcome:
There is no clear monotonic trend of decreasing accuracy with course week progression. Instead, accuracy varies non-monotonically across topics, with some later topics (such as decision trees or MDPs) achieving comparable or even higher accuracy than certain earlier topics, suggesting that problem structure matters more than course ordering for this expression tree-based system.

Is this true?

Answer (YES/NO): YES